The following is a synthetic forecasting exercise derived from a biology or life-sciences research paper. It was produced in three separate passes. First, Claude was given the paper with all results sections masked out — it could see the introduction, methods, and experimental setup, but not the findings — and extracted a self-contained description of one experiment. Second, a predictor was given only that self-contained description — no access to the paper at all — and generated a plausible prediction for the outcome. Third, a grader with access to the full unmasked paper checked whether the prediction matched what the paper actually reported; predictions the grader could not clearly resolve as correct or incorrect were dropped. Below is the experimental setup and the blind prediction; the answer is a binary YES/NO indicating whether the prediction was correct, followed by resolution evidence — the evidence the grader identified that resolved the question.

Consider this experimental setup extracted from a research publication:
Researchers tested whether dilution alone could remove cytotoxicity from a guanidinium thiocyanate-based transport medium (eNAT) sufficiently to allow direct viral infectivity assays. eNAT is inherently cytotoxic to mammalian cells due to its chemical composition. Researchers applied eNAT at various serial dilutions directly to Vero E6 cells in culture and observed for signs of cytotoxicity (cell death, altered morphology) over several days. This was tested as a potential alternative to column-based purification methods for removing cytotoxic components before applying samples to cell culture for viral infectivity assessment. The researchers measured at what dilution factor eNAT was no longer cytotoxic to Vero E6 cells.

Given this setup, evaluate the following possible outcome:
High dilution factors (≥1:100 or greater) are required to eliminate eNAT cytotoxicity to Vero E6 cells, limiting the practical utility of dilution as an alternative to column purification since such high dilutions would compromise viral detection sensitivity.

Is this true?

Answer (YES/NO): NO